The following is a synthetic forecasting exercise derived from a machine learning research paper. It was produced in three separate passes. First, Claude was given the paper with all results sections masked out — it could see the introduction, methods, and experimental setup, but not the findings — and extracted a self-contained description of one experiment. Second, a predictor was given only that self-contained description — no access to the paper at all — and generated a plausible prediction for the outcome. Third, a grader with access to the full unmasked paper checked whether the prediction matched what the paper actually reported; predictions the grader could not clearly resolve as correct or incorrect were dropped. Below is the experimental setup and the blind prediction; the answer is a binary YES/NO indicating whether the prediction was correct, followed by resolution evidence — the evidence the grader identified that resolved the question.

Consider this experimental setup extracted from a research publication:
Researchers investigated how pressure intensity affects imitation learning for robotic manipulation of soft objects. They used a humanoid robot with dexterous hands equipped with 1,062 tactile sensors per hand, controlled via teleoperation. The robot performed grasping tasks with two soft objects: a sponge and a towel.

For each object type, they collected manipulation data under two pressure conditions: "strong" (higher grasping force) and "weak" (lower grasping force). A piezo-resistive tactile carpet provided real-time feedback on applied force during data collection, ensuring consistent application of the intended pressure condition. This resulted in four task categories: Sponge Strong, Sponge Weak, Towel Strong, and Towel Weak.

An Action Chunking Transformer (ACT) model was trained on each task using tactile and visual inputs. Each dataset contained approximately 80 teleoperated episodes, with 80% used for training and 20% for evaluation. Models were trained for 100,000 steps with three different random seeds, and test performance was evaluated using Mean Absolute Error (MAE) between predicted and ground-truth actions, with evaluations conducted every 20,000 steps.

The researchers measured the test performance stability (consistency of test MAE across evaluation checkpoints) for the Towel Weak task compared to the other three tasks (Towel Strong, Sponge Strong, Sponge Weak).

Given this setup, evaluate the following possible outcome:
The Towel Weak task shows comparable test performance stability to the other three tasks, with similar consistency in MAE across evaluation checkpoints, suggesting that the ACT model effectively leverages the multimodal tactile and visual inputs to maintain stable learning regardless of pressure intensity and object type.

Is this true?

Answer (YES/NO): NO